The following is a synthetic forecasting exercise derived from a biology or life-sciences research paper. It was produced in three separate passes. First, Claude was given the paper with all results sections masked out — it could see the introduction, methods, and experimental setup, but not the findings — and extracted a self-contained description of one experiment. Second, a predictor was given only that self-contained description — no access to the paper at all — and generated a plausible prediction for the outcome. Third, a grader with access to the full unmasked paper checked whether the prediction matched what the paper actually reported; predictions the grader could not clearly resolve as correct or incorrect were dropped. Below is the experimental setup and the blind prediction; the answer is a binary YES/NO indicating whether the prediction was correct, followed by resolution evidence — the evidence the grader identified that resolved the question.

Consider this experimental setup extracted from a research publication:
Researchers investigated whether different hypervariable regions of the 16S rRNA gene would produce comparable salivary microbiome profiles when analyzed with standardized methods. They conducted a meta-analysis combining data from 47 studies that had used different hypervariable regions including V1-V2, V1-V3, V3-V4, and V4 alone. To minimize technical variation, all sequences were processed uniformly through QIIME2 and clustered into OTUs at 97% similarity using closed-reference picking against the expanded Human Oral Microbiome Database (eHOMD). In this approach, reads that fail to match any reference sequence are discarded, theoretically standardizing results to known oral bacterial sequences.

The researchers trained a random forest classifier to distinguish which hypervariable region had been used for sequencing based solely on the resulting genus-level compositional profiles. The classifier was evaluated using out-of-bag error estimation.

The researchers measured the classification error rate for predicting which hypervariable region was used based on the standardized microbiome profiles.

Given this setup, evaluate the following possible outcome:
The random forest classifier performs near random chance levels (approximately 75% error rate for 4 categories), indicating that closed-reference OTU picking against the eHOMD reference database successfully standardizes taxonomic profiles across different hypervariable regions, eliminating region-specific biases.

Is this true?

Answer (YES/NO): NO